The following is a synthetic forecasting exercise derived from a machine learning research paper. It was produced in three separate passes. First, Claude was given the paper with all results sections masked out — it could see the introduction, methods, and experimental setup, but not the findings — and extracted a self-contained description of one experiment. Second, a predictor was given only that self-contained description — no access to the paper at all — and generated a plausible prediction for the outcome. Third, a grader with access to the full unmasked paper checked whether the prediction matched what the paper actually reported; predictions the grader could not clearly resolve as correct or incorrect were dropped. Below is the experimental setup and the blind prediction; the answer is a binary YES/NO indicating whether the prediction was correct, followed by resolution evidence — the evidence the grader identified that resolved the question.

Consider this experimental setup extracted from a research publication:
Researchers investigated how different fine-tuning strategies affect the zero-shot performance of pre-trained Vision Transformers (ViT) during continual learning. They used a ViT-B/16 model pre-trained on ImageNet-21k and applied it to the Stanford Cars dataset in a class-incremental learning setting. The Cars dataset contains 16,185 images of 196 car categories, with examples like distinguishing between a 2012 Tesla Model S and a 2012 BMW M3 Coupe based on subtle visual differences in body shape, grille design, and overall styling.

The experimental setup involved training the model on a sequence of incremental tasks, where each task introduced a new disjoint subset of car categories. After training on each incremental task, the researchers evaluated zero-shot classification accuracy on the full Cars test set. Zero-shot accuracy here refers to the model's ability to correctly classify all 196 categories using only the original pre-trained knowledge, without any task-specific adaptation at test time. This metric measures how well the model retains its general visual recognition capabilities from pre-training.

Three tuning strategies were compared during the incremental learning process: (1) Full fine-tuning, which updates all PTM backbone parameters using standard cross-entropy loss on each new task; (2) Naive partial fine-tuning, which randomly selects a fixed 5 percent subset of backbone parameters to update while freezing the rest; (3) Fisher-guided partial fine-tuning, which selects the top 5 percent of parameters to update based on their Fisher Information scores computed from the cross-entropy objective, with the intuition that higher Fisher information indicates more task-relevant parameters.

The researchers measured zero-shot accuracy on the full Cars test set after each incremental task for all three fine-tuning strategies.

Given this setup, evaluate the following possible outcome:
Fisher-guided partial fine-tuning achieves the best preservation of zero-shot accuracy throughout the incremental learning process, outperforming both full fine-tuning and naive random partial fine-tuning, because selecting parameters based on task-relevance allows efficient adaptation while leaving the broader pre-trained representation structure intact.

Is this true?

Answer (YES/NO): NO